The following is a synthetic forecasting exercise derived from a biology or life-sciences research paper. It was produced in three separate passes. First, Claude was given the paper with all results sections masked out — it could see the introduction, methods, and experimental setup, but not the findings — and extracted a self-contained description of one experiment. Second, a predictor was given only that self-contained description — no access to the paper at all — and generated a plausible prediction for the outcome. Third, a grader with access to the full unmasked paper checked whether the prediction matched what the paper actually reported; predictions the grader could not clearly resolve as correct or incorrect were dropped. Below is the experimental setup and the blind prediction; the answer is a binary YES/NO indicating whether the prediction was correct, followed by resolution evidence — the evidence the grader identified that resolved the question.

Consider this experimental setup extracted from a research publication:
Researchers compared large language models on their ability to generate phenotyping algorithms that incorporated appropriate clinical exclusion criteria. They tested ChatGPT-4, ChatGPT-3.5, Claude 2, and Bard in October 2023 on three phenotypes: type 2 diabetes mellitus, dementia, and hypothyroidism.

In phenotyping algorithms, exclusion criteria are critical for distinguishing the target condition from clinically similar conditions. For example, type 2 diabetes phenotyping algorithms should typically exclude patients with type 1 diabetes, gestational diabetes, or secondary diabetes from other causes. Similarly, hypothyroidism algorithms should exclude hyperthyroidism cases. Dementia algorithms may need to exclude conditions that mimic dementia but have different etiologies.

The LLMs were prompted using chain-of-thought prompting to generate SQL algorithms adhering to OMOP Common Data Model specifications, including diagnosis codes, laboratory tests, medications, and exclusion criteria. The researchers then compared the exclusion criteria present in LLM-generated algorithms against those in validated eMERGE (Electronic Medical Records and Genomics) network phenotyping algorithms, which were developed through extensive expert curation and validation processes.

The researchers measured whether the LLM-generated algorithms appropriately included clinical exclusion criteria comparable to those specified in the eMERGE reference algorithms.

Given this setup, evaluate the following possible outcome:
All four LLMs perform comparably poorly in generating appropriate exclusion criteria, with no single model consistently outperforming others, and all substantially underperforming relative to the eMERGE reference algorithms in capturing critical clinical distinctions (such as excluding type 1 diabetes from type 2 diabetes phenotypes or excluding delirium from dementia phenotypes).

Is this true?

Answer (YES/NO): NO